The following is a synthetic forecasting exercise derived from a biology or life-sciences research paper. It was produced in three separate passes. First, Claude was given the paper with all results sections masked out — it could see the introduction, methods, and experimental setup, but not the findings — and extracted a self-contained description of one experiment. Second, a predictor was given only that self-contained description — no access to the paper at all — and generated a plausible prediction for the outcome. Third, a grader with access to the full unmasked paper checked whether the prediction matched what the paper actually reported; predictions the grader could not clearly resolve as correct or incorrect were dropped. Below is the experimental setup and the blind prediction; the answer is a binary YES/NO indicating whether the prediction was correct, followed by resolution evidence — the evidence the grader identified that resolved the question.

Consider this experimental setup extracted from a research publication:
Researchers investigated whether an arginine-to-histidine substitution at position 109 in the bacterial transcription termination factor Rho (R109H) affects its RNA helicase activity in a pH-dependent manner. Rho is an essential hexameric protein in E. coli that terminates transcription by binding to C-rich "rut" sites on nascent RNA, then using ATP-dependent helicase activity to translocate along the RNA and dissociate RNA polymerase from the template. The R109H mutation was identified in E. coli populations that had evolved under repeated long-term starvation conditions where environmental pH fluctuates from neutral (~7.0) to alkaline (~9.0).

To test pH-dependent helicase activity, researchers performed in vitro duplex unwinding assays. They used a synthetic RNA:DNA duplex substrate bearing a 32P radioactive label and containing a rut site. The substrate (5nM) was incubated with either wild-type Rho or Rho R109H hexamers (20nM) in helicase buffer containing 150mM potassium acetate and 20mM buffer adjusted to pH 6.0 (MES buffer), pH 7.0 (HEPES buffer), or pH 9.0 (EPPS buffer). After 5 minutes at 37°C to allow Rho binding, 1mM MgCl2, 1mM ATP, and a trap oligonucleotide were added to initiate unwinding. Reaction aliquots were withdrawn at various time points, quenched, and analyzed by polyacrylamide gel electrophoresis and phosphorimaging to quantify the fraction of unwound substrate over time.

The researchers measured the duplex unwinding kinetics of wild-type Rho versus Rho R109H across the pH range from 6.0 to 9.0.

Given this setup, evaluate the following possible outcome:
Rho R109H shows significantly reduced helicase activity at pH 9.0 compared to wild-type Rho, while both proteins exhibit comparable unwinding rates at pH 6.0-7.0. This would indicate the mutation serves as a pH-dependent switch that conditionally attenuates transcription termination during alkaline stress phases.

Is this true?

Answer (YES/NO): YES